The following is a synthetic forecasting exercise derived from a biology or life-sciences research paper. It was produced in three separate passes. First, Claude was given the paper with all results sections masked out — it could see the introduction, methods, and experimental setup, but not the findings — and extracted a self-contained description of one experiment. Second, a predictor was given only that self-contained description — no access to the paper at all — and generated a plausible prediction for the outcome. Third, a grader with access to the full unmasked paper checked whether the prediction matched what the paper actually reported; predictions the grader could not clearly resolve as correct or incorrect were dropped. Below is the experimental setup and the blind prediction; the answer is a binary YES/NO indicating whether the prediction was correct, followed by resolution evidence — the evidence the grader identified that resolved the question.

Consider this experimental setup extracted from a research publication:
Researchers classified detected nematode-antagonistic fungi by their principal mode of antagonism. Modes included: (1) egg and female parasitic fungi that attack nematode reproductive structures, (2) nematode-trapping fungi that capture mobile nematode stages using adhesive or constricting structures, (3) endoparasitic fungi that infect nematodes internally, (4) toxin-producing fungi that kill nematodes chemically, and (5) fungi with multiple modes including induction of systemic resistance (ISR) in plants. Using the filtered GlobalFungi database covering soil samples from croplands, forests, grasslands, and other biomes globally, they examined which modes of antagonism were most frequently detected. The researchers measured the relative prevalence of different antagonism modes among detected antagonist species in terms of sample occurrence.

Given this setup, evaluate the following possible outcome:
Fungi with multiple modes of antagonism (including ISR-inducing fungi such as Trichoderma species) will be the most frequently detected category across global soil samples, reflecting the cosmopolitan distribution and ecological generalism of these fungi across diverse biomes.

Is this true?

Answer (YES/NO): YES